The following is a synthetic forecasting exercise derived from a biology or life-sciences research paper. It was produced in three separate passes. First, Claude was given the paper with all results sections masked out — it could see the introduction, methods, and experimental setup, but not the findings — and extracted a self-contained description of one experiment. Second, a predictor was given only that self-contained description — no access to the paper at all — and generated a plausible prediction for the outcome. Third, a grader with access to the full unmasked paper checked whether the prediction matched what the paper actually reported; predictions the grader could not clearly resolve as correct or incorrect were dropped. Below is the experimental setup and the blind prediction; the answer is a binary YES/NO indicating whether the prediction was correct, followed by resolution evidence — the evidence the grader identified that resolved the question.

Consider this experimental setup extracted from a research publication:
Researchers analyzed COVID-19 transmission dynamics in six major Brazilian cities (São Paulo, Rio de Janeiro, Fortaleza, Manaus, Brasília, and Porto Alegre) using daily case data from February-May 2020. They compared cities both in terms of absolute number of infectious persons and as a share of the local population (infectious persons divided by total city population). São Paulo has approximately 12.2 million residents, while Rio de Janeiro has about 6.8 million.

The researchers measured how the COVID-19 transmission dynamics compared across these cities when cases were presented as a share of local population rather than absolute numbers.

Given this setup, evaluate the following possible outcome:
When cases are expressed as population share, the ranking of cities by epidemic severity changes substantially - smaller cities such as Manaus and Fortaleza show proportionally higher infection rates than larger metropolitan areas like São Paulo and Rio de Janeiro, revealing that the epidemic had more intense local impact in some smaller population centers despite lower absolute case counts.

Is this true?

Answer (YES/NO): YES